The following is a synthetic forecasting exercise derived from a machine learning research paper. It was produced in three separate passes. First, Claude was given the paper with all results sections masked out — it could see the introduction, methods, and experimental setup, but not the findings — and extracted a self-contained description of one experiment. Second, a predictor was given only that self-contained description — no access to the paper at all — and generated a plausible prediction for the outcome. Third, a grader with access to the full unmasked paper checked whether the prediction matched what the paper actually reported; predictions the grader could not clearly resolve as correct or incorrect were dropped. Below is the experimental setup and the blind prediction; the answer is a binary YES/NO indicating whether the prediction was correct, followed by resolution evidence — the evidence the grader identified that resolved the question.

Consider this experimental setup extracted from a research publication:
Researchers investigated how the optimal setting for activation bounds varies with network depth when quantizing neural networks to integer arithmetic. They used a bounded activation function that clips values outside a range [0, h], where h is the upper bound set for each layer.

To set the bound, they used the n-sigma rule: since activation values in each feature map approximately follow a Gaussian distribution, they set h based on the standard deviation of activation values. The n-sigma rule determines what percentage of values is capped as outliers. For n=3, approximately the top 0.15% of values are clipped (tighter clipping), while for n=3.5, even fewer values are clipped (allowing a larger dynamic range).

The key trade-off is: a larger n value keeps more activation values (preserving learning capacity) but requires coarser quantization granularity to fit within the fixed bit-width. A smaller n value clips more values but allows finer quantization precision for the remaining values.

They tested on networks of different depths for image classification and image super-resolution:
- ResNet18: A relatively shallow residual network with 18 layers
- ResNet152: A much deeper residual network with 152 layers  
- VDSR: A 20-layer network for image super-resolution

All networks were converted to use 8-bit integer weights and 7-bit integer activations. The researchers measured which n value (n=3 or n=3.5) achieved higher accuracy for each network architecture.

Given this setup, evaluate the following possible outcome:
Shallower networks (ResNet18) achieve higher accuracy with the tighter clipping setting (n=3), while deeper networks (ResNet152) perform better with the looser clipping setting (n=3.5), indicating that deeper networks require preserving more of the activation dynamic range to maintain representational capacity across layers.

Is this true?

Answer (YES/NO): NO